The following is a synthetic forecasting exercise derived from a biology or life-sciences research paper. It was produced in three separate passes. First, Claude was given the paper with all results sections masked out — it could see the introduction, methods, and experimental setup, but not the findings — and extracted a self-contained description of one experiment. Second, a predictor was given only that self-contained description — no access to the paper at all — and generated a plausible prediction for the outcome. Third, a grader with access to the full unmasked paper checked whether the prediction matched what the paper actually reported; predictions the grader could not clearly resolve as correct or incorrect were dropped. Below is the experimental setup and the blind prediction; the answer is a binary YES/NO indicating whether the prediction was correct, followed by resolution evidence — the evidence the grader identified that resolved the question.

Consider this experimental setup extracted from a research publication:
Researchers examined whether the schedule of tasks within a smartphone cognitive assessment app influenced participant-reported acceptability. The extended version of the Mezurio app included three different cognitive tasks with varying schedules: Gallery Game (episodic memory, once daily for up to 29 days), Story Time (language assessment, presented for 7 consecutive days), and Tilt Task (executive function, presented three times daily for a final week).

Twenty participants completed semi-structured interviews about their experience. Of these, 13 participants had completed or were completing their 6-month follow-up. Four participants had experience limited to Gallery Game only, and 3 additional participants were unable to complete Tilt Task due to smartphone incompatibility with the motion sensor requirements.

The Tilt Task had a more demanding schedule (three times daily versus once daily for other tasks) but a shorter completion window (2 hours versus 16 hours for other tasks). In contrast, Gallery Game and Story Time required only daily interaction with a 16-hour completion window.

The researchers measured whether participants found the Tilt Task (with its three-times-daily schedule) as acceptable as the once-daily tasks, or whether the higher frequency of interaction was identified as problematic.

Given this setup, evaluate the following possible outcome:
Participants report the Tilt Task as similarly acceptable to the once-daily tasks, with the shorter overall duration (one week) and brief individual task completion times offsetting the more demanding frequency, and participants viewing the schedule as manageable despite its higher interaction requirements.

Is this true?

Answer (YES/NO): NO